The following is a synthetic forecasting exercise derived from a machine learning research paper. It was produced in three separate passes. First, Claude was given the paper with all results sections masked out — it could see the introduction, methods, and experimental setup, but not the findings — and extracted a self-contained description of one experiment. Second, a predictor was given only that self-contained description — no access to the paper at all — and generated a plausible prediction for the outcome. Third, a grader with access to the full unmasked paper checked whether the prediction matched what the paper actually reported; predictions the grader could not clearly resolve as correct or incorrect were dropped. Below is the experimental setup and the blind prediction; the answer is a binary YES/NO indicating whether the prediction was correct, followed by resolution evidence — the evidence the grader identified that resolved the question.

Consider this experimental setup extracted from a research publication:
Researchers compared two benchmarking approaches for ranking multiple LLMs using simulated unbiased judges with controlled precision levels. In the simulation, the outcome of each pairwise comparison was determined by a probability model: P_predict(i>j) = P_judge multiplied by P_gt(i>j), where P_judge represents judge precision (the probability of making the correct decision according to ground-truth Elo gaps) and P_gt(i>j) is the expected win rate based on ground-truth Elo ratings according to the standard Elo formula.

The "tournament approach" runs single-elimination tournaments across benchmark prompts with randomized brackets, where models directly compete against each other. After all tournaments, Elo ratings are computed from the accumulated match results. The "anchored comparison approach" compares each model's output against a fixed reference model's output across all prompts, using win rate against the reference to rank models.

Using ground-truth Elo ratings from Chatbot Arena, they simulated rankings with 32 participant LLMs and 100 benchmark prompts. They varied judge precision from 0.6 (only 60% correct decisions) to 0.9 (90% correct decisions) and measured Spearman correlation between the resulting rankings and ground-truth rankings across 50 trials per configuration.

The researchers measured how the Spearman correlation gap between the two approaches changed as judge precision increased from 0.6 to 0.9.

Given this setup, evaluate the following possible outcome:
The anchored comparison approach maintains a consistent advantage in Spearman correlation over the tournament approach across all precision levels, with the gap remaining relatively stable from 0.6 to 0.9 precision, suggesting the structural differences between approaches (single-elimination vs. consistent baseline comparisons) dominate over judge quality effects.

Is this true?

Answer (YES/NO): NO